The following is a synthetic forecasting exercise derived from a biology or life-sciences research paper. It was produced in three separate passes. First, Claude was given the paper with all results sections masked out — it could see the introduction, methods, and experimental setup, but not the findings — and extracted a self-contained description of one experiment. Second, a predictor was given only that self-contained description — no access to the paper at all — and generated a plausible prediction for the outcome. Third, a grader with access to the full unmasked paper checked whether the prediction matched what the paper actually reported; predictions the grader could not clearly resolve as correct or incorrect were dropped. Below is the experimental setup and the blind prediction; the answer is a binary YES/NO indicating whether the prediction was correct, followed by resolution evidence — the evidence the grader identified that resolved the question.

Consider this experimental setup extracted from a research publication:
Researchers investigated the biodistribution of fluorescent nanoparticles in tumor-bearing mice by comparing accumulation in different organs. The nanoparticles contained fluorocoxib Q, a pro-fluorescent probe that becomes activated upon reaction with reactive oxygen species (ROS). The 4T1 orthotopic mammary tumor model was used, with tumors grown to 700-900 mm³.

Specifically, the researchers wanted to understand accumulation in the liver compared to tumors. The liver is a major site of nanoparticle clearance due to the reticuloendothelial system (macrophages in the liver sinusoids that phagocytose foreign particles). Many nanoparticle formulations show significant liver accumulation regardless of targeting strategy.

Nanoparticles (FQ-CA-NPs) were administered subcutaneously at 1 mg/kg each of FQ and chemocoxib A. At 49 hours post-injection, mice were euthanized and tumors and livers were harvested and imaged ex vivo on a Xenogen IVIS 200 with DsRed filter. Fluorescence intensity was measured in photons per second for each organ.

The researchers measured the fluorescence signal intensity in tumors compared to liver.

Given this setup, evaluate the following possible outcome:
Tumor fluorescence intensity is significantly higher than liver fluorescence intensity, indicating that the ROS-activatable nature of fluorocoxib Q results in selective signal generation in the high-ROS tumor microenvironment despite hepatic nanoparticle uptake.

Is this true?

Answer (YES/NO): YES